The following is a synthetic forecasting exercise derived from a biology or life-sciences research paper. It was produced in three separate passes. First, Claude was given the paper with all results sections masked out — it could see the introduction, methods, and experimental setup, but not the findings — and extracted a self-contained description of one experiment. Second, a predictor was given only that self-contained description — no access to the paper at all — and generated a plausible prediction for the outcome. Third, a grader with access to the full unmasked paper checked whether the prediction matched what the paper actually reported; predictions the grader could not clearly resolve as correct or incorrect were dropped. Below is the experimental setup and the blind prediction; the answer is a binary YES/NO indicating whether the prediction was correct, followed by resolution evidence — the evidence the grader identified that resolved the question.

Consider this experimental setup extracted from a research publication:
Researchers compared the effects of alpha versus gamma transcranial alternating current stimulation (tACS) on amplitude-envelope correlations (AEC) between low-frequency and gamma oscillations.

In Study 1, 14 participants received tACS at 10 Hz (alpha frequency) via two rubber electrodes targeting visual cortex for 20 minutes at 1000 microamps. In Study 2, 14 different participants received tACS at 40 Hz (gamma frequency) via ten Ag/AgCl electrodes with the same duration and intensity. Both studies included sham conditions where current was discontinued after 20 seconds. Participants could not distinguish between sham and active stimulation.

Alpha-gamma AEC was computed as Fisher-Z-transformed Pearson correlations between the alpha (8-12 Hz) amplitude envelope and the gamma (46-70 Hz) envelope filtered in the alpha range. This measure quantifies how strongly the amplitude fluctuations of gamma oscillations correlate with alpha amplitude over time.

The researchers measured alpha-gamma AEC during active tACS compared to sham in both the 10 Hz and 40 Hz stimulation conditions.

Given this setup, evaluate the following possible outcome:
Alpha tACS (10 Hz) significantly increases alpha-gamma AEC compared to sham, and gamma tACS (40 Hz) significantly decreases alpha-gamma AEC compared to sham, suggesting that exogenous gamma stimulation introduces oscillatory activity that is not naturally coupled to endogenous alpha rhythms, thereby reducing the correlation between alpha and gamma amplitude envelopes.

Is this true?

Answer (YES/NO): NO